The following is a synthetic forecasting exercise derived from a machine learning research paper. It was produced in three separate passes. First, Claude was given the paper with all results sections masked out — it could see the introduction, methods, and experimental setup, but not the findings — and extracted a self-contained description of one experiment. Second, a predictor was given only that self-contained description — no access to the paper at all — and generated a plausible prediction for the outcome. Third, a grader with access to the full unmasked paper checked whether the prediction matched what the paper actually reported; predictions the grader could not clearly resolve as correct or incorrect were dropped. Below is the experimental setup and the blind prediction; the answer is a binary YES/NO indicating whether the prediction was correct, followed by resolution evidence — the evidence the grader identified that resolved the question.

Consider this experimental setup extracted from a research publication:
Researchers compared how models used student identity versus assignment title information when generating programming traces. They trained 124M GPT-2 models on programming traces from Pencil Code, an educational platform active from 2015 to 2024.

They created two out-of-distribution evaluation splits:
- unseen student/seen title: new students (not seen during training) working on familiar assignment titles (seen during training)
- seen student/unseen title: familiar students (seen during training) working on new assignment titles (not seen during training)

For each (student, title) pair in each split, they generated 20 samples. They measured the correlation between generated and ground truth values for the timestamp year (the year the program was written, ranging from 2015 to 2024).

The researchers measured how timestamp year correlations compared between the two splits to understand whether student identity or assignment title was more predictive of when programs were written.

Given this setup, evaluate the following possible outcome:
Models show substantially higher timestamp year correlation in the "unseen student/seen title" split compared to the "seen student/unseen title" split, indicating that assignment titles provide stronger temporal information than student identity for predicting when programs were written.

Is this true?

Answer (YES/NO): NO